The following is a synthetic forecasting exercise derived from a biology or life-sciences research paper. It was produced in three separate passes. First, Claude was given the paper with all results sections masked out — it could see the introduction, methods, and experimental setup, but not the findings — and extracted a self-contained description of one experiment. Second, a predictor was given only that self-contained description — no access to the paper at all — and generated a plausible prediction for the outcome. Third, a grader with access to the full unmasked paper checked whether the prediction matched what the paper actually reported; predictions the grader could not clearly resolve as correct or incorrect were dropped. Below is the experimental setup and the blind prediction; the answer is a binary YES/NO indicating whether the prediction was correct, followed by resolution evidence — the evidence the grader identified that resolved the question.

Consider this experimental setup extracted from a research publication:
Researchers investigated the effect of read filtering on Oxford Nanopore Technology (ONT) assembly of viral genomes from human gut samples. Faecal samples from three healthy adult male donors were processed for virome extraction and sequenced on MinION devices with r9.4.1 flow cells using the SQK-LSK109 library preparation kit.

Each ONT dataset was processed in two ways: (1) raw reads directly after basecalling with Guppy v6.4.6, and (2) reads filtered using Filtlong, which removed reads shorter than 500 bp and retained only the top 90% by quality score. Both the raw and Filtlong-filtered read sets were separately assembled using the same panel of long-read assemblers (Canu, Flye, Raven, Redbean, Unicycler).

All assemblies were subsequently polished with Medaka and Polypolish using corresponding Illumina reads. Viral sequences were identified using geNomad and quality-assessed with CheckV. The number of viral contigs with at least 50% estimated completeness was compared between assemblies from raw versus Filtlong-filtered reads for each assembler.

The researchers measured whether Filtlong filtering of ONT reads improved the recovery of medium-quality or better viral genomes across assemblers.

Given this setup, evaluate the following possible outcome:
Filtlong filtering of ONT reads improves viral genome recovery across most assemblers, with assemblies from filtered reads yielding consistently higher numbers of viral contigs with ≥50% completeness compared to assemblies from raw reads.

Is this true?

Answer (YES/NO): NO